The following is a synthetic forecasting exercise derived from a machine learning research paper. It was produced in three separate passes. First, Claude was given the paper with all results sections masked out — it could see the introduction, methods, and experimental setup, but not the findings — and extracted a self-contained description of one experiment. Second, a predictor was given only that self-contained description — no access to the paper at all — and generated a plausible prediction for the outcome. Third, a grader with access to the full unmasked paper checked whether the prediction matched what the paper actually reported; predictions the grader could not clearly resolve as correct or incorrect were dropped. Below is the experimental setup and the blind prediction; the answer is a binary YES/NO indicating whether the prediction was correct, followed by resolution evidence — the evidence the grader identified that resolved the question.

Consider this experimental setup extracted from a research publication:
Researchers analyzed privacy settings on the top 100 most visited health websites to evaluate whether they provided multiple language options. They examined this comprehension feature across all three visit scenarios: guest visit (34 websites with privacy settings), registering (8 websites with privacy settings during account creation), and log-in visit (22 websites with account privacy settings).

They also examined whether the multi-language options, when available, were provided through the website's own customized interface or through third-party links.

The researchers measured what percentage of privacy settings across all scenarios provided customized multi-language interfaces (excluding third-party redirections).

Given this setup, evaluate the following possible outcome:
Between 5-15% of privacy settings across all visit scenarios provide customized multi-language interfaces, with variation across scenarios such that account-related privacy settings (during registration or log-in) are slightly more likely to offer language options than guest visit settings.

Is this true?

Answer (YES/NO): NO